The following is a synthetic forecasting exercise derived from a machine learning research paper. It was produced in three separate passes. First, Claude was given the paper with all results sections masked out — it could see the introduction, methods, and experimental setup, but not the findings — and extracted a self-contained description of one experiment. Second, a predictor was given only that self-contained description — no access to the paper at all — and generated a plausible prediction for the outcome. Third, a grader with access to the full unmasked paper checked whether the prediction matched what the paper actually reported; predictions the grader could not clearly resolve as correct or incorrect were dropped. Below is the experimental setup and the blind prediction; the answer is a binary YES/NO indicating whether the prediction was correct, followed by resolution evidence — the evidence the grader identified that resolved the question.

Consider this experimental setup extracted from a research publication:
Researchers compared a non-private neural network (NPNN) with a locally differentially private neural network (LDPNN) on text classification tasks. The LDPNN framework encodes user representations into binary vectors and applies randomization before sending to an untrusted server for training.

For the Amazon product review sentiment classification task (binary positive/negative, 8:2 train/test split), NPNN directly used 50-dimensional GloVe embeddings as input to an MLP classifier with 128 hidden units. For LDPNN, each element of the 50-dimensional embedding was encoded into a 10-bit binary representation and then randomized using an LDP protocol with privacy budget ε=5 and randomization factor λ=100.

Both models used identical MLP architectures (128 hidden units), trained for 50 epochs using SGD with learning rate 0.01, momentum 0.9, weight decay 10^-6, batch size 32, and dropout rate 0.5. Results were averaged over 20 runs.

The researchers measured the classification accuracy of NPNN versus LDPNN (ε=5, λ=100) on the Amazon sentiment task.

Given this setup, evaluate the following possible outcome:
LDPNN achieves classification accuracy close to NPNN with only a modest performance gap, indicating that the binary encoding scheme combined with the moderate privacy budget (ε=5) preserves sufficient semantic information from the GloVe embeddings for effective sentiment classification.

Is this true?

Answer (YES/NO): NO